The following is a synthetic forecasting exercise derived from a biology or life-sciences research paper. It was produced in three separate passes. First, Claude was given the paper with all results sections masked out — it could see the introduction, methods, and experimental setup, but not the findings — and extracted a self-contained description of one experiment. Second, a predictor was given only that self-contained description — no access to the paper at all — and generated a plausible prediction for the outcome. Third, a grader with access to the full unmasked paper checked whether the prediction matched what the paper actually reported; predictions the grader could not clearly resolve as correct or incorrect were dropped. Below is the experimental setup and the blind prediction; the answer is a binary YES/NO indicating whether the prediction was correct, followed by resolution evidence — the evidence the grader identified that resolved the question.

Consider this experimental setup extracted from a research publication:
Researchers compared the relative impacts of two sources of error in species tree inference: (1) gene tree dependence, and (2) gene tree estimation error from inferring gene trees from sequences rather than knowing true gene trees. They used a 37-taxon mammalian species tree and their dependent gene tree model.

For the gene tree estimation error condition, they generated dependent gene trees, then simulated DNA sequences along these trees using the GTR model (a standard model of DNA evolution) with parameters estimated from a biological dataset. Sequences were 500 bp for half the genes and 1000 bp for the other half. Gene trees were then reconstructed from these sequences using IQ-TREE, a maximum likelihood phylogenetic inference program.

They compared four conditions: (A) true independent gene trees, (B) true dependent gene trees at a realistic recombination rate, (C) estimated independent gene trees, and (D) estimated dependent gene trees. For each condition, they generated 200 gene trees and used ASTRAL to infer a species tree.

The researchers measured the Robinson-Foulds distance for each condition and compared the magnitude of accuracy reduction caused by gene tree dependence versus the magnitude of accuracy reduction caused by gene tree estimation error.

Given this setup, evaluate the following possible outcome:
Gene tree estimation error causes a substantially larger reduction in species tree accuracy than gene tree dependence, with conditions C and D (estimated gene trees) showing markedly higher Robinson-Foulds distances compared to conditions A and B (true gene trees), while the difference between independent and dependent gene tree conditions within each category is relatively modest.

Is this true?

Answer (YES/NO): NO